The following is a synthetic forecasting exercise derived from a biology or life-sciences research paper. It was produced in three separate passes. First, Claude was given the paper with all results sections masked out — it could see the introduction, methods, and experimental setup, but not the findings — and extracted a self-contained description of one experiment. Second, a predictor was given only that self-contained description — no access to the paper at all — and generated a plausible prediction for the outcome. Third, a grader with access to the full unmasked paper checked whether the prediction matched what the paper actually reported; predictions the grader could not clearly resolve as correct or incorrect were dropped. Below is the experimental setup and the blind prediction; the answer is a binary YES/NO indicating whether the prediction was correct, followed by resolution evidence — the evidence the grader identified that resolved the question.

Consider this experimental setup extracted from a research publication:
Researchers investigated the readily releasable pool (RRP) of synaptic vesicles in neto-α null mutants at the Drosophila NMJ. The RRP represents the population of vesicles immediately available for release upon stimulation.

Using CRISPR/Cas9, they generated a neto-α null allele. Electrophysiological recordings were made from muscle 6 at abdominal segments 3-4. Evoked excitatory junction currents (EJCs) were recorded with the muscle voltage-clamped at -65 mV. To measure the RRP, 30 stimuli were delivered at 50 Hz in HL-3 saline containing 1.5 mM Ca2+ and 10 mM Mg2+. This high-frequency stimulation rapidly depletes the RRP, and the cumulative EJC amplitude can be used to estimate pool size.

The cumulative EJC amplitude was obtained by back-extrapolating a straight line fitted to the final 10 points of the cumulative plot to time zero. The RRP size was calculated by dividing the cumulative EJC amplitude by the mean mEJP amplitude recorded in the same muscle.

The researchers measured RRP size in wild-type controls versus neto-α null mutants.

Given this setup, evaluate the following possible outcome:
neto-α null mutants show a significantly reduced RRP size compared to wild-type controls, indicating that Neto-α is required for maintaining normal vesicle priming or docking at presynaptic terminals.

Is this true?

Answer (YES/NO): NO